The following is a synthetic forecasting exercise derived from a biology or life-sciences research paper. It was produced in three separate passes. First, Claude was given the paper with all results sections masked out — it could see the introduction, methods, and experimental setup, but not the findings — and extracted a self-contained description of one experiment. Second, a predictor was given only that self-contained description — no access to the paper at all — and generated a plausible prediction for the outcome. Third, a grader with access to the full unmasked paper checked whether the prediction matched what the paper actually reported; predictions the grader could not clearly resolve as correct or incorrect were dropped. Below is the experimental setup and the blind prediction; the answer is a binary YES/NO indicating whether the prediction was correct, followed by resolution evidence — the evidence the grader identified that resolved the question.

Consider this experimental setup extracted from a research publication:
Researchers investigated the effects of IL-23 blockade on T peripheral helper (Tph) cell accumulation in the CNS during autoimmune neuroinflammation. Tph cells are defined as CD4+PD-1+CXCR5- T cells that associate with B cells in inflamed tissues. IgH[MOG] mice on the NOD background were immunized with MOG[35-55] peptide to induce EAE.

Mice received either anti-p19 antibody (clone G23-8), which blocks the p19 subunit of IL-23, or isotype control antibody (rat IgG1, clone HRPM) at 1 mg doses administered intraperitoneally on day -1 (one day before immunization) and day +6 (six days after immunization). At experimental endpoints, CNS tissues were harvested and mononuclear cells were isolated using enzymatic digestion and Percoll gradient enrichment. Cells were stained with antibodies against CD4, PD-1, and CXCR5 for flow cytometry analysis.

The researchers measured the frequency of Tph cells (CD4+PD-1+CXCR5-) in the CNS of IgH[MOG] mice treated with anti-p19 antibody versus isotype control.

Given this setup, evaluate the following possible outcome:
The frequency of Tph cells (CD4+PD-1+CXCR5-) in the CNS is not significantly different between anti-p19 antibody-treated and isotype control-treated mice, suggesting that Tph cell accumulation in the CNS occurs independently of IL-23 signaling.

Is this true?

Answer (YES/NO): NO